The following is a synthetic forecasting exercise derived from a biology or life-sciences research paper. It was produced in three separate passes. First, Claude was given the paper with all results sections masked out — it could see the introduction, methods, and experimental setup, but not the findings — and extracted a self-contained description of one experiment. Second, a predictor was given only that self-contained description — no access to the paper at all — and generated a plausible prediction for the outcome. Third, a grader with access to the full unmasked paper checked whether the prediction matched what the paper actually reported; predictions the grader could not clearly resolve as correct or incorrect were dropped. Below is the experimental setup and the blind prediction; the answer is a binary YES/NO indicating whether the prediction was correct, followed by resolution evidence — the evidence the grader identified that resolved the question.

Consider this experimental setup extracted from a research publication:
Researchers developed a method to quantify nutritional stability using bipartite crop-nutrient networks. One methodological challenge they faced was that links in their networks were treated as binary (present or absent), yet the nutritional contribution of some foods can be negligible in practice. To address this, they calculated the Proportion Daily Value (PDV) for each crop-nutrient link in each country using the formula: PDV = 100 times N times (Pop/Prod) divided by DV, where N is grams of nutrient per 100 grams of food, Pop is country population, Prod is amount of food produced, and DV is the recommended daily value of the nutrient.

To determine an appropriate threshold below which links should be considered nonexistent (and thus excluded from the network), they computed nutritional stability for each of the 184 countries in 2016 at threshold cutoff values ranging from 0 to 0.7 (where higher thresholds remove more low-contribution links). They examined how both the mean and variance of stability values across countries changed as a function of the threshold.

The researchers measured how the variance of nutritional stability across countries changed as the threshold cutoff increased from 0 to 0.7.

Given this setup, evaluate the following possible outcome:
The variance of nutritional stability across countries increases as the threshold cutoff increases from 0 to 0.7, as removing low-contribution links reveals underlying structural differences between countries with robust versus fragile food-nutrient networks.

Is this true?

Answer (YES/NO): NO